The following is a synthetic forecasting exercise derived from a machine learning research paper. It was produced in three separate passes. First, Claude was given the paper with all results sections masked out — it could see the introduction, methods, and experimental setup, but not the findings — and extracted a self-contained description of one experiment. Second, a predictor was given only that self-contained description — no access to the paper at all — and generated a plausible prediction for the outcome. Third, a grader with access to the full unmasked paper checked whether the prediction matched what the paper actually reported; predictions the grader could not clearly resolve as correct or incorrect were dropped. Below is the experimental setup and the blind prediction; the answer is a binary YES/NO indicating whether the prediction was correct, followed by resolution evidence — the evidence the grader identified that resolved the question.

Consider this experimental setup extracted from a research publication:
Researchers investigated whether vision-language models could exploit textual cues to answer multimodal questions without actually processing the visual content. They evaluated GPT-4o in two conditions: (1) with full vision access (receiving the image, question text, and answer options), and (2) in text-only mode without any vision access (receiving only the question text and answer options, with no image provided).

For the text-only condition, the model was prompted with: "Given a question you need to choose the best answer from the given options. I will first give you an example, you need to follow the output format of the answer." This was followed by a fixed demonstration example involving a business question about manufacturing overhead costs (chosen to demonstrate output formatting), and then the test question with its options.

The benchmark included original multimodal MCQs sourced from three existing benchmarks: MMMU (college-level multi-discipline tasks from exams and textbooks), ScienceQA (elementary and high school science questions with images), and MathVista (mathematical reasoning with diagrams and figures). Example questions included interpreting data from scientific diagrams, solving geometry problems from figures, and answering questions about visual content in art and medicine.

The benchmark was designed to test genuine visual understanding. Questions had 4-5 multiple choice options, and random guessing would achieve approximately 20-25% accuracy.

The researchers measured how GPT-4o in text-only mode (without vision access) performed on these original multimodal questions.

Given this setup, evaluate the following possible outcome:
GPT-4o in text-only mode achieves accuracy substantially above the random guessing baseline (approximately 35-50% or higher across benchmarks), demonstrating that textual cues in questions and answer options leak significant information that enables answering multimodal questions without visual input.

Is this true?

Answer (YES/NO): YES